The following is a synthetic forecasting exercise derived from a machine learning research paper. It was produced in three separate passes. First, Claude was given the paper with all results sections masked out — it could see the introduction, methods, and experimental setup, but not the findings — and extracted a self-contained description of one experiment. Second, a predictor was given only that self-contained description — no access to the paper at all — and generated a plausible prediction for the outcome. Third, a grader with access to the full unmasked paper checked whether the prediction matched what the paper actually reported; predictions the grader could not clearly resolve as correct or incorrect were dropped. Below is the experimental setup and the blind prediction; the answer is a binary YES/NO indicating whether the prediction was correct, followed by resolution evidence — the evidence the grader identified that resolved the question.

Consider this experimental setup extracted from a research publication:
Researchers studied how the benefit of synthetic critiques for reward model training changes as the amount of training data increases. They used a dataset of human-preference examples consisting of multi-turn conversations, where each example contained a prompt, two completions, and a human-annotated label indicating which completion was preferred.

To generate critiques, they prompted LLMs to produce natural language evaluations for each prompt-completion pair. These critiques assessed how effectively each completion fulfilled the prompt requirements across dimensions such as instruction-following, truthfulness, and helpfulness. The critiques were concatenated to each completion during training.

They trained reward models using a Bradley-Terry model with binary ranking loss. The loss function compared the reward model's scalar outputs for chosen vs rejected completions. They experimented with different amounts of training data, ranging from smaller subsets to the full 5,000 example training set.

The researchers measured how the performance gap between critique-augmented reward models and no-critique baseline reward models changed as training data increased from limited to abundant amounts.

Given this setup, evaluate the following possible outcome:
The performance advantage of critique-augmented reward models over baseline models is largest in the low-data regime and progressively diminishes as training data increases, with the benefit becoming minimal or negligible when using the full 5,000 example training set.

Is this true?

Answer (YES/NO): NO